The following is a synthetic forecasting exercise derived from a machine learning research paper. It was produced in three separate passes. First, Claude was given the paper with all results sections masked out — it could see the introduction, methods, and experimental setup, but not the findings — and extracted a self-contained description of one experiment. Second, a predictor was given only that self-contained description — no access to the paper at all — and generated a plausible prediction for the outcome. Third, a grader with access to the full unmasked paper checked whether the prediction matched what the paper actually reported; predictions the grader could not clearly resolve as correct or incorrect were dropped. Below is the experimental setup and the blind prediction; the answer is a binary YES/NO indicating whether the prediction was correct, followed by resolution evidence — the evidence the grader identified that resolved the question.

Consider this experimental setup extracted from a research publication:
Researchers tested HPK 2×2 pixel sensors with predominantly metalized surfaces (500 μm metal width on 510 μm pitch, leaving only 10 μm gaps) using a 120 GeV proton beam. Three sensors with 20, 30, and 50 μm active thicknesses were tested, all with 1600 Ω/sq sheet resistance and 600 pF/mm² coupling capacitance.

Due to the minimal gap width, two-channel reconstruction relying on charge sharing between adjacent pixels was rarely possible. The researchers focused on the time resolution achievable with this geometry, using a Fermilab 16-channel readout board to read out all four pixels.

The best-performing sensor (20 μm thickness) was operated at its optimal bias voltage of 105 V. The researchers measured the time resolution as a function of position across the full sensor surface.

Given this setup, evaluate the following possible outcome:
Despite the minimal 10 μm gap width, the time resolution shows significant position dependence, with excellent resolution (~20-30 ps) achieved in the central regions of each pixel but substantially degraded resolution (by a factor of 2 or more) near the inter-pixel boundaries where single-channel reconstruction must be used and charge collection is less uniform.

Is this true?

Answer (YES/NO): NO